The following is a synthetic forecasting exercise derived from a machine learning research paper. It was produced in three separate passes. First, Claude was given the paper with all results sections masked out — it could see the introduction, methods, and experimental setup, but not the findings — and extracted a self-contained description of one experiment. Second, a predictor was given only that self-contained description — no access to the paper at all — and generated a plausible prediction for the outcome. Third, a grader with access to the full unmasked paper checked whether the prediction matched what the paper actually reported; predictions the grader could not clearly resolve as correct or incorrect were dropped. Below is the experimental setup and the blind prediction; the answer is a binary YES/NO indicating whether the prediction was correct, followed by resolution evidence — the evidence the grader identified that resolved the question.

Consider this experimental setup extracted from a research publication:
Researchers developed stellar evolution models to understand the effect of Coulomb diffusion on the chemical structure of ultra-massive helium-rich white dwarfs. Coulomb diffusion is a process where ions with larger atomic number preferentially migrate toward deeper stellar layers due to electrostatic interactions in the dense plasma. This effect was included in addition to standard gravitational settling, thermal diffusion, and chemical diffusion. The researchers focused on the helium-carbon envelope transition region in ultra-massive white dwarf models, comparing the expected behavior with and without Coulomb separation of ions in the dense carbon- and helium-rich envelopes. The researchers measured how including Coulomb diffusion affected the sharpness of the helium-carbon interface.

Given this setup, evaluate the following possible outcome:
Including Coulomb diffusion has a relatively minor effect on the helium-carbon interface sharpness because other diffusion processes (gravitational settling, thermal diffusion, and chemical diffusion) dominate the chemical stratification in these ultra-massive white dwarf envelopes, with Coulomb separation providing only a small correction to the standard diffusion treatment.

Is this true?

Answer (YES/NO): NO